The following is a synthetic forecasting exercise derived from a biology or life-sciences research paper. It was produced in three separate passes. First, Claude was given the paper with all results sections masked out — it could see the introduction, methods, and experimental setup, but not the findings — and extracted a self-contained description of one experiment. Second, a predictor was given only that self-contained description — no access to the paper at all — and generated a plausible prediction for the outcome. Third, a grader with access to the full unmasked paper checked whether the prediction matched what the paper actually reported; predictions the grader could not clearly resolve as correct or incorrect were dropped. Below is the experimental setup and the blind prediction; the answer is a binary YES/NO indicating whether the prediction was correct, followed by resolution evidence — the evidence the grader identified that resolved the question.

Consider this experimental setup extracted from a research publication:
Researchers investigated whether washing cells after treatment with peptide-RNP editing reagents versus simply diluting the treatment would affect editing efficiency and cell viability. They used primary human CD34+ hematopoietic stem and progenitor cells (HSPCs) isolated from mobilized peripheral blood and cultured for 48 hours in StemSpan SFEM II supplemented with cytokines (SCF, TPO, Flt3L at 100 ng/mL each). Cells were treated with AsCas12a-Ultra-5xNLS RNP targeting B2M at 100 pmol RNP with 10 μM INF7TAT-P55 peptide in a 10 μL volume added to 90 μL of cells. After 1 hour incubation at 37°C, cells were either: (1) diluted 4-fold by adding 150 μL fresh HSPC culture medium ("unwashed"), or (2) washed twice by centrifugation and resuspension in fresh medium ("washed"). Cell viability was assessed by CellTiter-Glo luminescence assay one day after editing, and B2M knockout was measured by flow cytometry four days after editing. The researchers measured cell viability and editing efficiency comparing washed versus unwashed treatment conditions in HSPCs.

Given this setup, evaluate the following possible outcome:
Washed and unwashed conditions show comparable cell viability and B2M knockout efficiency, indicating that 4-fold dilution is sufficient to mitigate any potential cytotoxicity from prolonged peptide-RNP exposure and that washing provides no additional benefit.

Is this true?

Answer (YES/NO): NO